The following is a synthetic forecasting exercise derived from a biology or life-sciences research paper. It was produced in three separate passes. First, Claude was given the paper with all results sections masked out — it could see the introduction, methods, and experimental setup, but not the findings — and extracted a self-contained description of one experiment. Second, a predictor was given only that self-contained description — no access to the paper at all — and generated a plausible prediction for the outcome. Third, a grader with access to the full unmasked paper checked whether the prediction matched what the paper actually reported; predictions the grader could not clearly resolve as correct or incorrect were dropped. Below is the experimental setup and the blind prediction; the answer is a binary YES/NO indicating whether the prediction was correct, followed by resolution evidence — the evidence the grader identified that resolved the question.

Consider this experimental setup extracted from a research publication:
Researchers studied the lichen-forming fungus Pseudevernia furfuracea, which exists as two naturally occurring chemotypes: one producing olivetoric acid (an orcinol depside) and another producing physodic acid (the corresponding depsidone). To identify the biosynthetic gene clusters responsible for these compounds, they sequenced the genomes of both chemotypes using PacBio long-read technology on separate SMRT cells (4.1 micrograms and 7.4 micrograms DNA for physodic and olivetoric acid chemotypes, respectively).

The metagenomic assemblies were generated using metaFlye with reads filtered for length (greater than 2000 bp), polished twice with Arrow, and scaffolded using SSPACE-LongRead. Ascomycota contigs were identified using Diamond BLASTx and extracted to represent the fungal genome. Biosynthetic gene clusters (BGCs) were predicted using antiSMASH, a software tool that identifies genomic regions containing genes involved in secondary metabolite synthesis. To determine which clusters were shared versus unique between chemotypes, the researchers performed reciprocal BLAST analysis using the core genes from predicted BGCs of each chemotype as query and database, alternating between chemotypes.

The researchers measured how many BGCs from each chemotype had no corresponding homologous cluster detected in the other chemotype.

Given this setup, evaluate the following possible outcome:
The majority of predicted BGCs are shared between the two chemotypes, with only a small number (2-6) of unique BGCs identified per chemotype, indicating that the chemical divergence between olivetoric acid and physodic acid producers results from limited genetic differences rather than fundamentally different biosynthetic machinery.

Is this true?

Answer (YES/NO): NO